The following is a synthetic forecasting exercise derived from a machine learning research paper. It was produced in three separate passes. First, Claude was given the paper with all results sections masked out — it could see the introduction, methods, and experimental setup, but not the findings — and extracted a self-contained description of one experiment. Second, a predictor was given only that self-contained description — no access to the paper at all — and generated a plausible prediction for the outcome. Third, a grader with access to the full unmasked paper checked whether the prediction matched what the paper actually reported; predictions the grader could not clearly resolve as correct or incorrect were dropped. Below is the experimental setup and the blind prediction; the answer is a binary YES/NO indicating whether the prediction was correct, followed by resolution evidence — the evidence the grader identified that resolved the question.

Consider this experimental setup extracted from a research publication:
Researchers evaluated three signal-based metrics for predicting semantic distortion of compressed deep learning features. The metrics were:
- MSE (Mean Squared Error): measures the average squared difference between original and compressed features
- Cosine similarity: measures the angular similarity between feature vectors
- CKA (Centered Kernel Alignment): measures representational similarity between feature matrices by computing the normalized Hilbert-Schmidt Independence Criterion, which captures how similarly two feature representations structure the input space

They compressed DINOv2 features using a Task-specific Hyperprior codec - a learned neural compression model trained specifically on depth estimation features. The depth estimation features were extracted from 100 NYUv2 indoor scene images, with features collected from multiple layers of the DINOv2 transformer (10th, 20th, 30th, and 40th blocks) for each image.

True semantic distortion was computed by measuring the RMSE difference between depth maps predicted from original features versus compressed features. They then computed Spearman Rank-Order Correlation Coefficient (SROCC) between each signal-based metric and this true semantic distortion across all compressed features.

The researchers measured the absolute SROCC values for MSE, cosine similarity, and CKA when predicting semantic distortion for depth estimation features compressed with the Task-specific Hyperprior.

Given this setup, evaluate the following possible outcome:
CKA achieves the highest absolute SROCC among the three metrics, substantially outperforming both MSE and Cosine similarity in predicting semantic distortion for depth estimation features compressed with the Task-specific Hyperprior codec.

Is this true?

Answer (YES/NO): NO